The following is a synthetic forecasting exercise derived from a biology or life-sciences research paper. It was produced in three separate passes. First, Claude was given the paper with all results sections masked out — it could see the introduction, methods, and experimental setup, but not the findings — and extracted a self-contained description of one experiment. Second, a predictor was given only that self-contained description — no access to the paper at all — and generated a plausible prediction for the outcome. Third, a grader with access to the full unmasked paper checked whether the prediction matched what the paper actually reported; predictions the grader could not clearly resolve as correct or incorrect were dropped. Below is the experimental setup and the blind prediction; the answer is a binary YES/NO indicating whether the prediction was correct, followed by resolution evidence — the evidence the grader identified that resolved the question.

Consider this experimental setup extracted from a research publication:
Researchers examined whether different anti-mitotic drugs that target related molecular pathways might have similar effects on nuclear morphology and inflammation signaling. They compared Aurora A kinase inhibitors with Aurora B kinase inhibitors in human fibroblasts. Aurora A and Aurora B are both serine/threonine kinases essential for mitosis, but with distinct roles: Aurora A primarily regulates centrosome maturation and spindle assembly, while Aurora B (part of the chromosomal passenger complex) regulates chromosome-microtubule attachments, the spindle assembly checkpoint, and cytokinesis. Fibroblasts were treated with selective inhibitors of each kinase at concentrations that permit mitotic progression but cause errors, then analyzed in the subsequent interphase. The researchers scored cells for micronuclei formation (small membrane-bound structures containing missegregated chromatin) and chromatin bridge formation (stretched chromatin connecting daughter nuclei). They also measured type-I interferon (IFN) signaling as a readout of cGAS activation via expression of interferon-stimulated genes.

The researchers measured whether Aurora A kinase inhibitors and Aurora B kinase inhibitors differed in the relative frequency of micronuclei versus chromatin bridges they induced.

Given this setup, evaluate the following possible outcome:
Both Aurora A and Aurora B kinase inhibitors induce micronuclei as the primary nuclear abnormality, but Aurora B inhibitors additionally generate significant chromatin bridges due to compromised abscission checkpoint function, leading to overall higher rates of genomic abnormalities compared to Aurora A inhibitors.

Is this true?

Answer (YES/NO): NO